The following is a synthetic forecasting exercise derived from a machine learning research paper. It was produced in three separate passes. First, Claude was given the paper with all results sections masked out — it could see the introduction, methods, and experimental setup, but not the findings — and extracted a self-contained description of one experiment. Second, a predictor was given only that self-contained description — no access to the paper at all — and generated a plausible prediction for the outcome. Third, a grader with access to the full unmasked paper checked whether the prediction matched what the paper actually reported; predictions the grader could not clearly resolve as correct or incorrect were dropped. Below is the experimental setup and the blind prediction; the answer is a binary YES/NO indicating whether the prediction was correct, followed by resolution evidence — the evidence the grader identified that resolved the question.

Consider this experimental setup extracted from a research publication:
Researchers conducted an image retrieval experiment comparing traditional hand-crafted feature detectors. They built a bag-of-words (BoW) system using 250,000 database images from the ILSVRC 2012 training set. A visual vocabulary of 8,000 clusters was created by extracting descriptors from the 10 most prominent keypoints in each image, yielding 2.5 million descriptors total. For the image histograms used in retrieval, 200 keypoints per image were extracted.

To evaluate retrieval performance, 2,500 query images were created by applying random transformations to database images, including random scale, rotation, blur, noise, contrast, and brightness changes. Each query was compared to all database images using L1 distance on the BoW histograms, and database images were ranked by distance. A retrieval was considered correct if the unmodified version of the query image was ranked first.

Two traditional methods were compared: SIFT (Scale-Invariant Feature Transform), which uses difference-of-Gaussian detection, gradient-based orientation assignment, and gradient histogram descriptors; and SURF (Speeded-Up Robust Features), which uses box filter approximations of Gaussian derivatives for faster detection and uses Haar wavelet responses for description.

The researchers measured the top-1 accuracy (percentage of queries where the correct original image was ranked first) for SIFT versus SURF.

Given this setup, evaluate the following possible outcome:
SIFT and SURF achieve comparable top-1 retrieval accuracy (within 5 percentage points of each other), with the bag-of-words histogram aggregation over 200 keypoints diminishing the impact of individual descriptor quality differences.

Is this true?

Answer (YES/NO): NO